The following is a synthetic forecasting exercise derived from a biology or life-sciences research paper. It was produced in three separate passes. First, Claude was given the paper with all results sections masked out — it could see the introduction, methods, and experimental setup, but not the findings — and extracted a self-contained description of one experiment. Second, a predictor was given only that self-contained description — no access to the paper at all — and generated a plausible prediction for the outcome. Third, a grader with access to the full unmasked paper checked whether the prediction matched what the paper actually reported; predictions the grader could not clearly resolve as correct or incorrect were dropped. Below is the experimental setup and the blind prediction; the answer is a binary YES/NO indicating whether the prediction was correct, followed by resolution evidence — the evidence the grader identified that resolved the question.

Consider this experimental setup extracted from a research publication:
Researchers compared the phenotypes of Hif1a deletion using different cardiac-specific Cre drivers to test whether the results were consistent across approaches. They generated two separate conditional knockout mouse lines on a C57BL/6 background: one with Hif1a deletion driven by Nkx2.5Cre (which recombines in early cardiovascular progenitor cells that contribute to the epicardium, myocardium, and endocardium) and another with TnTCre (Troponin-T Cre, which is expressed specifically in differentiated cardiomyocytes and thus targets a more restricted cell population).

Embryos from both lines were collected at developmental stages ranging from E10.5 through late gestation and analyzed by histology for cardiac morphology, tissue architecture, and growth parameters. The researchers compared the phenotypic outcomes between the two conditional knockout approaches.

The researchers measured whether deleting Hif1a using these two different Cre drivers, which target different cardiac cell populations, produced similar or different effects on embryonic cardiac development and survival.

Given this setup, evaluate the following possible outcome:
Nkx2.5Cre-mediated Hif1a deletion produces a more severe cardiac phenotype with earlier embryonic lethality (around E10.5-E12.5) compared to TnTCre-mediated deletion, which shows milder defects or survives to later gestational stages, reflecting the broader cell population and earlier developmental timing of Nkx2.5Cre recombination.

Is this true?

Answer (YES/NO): NO